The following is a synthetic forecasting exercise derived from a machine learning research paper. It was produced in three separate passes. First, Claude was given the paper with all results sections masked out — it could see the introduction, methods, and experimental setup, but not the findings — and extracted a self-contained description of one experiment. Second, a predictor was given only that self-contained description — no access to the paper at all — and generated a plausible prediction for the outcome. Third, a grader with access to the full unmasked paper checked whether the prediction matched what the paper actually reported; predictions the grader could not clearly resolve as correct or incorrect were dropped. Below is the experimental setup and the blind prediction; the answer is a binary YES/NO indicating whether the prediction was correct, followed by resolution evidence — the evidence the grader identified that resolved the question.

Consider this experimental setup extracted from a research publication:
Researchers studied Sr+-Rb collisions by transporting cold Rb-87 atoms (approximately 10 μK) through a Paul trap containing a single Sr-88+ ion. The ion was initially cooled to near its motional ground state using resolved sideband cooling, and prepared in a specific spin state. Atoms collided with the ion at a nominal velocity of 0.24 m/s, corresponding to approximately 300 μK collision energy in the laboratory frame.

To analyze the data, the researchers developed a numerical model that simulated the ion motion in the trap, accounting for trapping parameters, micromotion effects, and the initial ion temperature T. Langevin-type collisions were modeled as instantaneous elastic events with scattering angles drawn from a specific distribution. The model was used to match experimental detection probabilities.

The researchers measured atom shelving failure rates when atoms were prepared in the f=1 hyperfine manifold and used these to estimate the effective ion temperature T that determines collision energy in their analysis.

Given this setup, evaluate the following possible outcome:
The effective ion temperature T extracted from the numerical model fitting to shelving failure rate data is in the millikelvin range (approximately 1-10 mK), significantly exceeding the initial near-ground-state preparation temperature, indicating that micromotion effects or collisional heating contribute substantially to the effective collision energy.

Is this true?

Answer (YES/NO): NO